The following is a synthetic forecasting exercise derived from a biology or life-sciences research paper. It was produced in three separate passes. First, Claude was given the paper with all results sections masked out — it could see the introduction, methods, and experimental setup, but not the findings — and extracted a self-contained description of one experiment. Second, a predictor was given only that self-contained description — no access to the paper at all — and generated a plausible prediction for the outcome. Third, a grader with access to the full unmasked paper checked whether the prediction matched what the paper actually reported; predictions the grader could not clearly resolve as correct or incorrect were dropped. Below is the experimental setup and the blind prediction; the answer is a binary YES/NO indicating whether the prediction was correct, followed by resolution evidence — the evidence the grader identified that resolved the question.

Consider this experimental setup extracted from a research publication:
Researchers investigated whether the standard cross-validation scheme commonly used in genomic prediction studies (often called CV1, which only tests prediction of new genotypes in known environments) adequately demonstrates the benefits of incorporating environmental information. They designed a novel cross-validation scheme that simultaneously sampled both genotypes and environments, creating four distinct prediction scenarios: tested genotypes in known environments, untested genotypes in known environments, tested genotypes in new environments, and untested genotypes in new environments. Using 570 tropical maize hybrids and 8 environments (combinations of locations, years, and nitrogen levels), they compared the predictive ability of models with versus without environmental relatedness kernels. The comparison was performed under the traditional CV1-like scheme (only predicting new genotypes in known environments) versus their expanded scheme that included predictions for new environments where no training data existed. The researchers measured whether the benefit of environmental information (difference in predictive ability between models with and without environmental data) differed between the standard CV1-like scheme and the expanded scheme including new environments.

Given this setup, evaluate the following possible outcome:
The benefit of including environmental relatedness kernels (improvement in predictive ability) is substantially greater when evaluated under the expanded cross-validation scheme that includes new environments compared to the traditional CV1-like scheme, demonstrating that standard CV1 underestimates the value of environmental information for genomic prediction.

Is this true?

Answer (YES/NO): YES